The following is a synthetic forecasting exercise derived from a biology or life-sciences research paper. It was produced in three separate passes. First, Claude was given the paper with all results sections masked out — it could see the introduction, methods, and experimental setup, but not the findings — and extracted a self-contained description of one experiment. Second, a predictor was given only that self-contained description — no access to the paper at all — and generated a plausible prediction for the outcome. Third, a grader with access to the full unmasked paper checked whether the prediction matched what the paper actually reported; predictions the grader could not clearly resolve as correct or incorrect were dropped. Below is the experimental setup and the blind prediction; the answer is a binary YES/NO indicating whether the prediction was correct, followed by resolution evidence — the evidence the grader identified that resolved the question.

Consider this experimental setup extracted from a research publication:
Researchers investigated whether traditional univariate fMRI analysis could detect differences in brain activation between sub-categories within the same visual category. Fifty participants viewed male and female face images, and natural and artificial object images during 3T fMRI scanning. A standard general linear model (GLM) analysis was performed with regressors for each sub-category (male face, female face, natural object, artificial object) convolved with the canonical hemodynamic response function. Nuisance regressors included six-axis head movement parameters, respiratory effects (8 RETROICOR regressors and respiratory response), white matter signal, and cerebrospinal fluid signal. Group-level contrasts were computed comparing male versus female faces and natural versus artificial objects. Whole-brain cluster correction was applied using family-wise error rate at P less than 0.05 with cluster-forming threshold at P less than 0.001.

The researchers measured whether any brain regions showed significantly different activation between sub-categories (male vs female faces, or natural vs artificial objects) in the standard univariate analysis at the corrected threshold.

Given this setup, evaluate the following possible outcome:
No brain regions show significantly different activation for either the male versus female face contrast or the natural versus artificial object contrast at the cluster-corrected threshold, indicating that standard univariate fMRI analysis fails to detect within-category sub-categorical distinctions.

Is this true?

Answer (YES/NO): NO